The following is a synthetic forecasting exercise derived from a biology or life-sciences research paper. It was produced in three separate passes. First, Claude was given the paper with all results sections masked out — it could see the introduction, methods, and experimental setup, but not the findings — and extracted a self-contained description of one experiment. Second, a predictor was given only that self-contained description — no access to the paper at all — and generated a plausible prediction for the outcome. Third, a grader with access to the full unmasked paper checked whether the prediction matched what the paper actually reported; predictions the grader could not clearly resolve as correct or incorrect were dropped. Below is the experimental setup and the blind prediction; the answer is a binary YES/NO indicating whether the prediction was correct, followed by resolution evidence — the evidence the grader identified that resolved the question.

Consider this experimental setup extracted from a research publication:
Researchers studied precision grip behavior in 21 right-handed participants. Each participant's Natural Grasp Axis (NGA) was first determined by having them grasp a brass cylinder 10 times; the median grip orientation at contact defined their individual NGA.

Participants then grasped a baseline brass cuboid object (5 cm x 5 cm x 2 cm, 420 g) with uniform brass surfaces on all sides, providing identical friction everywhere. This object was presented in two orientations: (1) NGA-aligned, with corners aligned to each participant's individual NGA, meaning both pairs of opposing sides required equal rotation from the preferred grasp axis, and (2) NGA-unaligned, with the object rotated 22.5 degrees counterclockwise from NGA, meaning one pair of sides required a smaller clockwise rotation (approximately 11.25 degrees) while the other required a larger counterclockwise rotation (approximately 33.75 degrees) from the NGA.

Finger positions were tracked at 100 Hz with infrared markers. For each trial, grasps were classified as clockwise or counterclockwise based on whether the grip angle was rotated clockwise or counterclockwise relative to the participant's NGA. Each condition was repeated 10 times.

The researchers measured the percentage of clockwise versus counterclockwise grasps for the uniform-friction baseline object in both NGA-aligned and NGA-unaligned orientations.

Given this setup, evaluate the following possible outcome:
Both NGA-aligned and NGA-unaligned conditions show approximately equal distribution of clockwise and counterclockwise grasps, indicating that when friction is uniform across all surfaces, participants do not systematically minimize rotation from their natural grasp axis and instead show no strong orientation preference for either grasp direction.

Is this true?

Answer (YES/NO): NO